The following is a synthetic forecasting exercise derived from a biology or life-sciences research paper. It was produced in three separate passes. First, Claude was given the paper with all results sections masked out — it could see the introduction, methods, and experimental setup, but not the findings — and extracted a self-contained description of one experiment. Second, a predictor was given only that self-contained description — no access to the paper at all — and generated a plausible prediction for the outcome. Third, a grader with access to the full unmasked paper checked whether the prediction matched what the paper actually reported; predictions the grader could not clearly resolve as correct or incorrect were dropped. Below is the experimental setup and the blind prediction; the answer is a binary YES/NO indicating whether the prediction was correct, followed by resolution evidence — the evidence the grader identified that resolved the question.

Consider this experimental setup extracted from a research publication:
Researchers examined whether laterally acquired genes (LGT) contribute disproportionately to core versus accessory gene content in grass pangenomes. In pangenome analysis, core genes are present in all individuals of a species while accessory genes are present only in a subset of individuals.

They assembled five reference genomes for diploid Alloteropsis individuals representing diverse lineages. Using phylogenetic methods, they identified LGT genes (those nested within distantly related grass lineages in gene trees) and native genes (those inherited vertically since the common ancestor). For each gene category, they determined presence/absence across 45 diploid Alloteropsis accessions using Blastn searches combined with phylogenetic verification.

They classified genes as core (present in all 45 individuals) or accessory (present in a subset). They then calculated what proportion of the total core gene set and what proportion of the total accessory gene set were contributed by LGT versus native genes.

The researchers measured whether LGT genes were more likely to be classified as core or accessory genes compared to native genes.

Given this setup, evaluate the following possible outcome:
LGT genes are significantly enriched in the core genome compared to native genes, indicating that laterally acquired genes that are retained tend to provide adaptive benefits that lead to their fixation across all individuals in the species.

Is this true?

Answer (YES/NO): NO